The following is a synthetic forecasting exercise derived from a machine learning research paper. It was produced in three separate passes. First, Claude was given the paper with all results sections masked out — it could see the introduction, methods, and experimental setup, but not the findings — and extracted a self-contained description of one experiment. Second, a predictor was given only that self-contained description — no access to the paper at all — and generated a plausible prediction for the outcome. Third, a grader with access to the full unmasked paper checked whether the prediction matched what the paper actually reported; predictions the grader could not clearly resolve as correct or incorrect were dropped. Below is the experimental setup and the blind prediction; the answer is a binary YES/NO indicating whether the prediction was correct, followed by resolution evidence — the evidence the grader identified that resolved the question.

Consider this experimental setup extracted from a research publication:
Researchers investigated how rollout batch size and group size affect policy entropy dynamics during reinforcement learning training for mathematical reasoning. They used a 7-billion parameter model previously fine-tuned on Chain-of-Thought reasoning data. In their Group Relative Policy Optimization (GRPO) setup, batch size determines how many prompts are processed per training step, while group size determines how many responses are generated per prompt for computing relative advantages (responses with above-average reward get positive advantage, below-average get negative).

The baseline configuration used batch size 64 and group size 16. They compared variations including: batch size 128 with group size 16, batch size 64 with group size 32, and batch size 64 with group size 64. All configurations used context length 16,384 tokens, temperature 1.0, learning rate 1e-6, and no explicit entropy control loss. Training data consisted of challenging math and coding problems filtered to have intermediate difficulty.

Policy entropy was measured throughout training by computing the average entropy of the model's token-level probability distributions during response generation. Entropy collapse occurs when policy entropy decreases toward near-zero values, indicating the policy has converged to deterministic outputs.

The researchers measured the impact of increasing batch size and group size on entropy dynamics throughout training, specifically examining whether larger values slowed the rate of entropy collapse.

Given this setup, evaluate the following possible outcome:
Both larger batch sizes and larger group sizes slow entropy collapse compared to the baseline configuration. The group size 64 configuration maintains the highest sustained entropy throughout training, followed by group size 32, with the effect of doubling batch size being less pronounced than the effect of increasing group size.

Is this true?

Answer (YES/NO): NO